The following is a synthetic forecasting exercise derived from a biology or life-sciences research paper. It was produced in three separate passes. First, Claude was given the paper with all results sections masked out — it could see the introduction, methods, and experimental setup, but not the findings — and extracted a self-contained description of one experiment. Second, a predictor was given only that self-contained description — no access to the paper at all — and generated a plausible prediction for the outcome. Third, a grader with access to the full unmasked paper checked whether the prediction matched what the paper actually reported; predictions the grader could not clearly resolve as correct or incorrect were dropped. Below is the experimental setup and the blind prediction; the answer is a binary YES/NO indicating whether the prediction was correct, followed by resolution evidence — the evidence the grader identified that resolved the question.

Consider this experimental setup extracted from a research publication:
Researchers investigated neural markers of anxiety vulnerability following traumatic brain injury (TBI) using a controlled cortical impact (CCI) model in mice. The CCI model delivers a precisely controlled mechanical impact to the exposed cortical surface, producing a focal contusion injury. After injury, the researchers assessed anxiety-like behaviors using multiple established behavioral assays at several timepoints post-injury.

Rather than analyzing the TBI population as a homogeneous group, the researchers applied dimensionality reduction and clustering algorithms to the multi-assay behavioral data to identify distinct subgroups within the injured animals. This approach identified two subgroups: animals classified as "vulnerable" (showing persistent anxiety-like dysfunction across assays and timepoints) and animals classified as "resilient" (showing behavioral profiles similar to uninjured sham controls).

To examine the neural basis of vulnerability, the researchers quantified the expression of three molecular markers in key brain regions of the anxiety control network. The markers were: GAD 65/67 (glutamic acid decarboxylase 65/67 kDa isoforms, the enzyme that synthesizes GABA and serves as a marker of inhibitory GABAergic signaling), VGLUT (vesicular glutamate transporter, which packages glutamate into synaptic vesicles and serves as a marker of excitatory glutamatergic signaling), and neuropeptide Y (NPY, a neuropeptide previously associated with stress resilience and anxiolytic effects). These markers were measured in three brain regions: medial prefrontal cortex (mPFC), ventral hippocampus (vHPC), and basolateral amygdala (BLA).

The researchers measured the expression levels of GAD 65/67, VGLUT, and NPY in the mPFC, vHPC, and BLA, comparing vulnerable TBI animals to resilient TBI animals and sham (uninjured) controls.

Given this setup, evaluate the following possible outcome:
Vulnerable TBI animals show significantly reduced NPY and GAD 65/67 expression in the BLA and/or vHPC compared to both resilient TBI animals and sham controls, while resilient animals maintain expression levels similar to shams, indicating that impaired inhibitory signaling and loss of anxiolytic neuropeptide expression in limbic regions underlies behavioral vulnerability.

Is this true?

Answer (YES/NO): NO